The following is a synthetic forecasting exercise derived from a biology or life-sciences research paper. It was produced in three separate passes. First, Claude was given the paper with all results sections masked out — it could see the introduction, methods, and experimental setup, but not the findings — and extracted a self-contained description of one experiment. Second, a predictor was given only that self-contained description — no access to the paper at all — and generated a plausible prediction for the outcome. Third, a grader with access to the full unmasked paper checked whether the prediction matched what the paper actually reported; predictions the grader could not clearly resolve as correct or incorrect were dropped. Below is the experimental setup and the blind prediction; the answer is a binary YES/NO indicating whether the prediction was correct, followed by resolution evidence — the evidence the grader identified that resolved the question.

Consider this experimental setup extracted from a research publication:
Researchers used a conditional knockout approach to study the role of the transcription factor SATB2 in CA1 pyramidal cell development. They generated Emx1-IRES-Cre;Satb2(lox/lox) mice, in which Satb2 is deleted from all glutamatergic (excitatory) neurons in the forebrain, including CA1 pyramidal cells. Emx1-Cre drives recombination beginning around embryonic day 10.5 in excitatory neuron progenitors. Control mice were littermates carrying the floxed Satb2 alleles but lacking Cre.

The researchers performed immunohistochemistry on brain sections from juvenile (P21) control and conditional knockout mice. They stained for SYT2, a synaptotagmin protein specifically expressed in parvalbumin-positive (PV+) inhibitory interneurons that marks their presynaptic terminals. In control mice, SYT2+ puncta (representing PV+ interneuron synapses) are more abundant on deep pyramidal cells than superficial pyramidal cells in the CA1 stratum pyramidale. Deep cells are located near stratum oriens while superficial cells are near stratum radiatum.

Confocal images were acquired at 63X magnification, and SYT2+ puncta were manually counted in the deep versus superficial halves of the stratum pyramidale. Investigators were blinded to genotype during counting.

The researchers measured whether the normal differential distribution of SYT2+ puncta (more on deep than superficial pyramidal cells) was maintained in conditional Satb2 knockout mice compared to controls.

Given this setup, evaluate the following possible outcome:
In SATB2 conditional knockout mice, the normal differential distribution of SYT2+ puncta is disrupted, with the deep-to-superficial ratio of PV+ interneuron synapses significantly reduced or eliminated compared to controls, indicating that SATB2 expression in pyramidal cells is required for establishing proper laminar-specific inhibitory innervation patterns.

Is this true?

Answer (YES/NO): YES